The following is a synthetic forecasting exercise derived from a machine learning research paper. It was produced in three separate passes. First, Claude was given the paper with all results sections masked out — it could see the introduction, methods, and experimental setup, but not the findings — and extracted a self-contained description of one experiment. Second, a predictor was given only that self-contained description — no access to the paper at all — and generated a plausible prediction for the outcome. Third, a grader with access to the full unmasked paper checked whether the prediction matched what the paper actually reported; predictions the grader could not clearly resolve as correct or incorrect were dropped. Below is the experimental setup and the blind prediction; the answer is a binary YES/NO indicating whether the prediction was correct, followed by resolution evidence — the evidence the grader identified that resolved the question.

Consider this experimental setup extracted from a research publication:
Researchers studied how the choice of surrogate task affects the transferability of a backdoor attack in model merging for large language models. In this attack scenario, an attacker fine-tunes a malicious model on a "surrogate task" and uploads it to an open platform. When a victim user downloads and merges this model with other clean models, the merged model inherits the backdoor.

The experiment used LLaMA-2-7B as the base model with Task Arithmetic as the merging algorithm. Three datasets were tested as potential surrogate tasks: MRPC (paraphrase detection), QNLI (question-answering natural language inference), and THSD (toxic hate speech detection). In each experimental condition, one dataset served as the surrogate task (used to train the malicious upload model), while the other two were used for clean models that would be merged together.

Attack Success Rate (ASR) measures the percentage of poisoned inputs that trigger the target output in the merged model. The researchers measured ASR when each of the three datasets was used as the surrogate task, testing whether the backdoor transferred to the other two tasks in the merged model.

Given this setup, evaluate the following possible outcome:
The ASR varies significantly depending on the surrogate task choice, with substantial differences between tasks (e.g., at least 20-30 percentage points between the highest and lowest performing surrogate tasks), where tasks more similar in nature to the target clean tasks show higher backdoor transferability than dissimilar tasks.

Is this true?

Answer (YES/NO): NO